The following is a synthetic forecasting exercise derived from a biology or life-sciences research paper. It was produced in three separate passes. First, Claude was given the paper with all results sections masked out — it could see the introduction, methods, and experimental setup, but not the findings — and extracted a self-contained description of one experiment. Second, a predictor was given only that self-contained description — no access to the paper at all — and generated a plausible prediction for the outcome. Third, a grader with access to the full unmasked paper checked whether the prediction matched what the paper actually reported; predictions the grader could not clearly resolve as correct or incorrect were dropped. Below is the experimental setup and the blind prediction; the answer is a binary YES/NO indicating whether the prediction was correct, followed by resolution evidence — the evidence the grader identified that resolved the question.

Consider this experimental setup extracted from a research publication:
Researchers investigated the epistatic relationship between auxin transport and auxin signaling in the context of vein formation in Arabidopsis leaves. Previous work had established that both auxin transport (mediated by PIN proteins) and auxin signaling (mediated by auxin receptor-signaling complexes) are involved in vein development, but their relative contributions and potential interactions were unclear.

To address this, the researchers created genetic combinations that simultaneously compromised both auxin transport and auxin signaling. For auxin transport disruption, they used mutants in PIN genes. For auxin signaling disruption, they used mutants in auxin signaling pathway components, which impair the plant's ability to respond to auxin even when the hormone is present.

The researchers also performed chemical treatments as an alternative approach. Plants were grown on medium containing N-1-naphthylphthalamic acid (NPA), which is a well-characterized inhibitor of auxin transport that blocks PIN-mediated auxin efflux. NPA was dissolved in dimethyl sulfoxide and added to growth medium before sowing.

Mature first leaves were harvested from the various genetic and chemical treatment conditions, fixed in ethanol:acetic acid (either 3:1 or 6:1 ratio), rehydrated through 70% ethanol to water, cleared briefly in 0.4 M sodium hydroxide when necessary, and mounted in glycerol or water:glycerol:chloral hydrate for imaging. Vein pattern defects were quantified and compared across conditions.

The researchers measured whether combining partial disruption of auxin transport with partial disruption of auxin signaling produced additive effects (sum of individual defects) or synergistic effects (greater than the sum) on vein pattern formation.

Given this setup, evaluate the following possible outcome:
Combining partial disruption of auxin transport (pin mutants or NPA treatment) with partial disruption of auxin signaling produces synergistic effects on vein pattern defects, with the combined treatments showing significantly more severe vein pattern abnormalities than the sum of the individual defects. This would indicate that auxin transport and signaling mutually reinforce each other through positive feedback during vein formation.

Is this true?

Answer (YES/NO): NO